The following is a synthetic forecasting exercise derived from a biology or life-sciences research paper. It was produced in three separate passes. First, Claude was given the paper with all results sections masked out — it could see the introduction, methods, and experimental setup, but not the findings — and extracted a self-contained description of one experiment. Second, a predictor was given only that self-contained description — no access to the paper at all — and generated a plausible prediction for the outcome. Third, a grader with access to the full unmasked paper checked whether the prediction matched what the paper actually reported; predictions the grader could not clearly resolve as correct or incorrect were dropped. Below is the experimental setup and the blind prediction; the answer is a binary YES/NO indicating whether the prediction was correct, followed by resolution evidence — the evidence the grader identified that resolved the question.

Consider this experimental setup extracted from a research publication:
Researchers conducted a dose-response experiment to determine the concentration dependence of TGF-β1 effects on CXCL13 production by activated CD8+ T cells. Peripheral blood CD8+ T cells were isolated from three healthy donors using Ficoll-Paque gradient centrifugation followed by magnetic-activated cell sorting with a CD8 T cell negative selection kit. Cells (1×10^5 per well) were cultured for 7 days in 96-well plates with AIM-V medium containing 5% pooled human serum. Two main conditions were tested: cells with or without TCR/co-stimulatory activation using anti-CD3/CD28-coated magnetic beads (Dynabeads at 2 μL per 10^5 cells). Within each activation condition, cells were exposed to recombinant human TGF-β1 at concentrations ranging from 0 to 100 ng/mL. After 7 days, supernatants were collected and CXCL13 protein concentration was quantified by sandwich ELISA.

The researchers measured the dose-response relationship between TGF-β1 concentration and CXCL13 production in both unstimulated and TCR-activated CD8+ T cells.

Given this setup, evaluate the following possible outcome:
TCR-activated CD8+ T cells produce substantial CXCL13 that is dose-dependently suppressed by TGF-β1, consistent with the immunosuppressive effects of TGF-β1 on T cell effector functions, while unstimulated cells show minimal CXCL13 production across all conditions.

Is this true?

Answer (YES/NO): NO